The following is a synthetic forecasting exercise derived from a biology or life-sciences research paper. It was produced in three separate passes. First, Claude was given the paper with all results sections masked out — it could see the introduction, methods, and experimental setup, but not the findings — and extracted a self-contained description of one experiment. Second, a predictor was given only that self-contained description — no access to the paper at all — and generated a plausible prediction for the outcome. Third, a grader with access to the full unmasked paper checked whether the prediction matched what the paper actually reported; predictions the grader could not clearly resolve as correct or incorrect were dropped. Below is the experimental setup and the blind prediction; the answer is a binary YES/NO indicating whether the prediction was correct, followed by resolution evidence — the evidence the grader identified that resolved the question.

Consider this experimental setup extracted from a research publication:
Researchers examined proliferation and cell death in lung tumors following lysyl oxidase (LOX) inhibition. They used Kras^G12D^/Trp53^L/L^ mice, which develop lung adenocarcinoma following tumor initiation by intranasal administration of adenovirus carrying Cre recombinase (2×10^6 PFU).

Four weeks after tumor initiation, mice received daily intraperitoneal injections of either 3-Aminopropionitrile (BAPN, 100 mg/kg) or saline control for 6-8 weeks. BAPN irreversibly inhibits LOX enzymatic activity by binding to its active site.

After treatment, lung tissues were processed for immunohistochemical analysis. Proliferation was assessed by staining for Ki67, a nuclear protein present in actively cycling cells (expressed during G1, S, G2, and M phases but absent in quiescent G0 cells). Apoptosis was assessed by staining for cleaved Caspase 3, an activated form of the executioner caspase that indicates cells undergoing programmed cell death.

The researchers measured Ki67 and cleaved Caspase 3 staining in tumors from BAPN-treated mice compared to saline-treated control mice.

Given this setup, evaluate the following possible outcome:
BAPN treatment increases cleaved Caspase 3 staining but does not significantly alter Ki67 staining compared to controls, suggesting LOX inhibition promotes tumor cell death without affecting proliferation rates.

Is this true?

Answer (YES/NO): NO